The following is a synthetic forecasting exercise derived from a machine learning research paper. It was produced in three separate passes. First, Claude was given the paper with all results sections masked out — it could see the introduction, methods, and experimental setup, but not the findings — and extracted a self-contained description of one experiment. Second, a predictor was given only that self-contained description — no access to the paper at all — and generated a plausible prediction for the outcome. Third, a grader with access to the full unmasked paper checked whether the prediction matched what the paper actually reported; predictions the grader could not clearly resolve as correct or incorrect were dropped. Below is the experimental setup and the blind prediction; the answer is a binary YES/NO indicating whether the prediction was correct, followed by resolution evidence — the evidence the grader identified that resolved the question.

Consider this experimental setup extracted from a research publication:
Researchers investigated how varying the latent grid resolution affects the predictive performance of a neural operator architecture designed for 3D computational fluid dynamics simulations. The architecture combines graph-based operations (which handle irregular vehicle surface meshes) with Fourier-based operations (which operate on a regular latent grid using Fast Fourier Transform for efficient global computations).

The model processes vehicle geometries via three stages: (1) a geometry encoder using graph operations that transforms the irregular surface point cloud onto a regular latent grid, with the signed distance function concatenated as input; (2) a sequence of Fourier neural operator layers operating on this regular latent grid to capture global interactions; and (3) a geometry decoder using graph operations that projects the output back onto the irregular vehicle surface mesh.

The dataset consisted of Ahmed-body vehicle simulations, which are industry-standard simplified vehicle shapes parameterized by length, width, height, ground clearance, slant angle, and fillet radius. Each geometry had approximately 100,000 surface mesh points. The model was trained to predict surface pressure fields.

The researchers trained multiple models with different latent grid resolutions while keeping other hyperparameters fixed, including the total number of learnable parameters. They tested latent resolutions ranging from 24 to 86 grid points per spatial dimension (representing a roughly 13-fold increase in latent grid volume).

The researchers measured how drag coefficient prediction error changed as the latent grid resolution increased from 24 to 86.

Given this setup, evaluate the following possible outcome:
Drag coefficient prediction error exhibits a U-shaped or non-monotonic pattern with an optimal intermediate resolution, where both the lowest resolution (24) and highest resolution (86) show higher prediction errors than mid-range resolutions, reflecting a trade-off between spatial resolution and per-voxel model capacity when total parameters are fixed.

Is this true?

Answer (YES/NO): NO